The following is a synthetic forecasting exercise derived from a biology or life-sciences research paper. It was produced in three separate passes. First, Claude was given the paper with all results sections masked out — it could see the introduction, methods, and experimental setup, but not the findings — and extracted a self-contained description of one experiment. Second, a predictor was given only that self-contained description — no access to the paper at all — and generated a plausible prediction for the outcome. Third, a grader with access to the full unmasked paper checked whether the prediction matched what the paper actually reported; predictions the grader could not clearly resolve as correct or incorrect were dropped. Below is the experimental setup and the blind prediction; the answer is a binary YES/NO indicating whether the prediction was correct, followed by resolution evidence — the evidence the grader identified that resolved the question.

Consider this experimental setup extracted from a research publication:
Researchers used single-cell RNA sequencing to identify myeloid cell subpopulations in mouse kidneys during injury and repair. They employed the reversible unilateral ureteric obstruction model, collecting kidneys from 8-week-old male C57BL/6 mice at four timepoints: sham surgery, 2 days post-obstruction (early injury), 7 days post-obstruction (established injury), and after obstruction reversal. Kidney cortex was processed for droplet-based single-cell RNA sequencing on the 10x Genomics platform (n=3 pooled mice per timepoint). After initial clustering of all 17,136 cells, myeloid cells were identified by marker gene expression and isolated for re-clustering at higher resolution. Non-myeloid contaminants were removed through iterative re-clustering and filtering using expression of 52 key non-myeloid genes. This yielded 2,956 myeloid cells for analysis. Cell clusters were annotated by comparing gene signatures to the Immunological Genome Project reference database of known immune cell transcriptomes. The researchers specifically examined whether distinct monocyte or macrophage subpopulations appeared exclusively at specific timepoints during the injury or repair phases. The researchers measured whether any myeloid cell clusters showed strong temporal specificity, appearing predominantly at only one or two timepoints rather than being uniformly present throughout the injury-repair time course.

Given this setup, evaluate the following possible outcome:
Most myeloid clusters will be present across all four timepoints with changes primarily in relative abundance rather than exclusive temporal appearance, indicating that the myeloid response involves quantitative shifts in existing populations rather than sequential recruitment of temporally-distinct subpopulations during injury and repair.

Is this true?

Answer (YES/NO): NO